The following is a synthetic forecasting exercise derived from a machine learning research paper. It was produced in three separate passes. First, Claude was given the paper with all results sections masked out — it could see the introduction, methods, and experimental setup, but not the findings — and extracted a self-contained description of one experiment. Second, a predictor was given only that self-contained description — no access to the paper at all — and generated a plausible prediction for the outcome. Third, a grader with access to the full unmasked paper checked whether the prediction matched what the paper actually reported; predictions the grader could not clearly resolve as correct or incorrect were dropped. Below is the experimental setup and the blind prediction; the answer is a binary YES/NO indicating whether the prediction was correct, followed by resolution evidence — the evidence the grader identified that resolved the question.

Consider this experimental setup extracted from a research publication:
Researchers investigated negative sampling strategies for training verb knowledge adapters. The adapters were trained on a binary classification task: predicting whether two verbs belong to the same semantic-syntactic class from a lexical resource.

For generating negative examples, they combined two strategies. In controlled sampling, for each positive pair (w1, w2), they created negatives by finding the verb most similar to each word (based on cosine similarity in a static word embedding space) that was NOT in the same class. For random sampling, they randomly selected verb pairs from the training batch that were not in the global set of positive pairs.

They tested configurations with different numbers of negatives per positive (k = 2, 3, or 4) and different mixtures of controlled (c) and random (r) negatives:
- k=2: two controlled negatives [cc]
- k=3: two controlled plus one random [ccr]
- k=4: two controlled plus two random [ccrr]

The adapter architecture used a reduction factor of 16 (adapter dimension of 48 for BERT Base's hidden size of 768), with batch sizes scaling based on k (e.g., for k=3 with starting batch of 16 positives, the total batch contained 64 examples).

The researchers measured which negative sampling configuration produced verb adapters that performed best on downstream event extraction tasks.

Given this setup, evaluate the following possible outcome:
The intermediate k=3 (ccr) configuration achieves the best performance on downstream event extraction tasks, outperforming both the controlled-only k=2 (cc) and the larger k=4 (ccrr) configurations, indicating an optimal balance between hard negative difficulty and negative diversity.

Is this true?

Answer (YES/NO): YES